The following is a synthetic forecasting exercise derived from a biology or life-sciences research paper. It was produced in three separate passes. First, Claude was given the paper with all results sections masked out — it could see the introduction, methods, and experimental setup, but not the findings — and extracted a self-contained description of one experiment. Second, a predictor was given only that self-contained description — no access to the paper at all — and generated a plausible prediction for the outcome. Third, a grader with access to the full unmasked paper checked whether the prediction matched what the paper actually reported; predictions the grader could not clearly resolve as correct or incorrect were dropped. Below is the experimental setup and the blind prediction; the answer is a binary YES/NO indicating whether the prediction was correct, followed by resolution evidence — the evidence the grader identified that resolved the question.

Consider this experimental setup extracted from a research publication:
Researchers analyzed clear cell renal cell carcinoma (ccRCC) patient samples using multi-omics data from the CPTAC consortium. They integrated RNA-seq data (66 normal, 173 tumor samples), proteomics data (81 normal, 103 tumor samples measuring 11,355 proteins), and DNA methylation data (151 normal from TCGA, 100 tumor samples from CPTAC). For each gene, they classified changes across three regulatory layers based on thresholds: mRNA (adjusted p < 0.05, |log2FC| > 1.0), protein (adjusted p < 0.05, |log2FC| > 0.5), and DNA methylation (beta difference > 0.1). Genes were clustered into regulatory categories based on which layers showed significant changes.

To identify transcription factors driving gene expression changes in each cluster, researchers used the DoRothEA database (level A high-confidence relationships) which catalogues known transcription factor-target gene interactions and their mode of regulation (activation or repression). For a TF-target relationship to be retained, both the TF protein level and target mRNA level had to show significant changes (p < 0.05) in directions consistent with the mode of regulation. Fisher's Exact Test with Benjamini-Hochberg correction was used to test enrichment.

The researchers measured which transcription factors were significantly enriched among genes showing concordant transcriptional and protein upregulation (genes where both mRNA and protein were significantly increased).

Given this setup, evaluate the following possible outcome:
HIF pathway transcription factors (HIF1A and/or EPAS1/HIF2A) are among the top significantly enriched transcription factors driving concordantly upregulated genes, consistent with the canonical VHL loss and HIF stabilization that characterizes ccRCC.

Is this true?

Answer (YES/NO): YES